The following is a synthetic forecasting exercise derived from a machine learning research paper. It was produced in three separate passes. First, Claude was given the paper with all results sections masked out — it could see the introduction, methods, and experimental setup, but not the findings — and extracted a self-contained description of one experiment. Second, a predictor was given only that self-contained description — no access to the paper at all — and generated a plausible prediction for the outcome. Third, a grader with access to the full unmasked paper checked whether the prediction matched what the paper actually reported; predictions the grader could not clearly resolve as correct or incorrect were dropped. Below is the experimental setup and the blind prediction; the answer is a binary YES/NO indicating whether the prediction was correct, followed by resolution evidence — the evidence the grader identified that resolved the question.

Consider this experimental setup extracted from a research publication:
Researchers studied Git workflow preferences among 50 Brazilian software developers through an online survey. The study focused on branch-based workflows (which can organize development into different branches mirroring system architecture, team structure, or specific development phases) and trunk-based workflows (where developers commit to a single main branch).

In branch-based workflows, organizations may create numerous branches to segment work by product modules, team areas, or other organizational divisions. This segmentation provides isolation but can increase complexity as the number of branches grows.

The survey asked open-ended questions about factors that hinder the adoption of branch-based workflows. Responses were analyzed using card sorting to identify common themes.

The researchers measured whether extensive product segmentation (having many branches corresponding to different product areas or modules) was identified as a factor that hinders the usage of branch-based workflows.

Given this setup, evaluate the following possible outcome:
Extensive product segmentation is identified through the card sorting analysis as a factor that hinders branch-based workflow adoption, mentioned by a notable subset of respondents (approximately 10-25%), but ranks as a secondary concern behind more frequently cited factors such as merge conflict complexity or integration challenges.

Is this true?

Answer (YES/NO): NO